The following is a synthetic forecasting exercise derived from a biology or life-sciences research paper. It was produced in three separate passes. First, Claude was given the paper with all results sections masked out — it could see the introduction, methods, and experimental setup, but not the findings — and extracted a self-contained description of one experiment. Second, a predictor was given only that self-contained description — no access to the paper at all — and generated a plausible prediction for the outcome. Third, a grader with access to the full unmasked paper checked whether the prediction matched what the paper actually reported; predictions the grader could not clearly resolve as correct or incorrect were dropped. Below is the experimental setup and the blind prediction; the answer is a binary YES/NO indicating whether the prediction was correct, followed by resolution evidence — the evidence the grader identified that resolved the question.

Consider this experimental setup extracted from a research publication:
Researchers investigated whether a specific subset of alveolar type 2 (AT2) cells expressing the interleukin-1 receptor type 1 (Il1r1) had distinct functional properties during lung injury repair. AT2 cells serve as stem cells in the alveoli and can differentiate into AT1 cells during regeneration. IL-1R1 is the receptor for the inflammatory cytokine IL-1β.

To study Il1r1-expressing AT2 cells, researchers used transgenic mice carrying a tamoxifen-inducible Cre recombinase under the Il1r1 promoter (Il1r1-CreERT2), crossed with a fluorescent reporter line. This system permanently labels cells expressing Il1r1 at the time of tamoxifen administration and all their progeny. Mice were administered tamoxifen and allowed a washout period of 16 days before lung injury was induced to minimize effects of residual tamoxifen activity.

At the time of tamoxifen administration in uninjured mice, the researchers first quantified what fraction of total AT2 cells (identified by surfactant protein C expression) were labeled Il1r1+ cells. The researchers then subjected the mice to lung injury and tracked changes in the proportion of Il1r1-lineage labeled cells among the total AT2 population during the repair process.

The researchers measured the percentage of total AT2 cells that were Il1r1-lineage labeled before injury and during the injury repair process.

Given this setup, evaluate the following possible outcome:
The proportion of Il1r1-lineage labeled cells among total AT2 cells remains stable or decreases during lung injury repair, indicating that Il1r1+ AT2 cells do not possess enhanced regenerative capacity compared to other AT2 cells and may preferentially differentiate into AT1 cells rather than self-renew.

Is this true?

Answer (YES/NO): NO